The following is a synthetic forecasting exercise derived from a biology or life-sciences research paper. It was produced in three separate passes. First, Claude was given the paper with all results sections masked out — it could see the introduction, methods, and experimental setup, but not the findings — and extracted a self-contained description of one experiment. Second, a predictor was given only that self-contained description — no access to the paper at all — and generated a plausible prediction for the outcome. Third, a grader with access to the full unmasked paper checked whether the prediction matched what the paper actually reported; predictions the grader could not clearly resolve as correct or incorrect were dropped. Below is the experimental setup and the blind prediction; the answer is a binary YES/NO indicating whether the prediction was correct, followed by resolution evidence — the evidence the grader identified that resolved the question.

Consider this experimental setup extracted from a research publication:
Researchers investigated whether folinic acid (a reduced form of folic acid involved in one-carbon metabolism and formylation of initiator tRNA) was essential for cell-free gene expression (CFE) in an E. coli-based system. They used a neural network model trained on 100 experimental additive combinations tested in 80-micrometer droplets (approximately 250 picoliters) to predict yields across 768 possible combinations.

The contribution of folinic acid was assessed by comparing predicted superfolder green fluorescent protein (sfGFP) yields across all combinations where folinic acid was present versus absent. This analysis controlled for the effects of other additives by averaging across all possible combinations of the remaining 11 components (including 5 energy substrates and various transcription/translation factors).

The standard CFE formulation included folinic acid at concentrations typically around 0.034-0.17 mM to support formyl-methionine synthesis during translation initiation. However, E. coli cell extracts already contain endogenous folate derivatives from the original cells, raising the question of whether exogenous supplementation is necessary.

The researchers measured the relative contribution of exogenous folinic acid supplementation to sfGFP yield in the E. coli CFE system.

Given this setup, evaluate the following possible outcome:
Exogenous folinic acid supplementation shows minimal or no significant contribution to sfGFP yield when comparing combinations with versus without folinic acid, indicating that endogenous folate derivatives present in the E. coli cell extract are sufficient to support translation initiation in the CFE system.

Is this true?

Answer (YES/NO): NO